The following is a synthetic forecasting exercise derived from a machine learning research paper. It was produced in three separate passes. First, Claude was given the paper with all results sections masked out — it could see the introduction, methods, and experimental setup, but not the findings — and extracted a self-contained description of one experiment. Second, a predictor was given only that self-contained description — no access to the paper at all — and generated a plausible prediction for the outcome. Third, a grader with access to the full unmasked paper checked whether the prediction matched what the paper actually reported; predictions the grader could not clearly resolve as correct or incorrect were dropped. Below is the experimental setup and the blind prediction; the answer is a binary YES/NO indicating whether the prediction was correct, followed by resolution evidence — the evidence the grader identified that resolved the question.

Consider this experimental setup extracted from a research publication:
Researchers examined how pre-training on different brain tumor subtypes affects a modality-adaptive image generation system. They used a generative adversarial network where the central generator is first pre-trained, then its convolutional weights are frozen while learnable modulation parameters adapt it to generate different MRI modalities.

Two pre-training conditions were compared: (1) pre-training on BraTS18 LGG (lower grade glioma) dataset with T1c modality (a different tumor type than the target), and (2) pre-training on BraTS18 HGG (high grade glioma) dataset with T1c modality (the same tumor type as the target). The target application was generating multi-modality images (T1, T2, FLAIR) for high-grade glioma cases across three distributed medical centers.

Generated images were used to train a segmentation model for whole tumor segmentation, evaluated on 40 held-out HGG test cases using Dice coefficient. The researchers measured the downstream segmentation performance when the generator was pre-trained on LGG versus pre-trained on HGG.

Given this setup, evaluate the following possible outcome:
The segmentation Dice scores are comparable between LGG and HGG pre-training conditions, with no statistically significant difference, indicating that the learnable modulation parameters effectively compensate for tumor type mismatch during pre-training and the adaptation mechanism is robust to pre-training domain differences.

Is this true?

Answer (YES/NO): YES